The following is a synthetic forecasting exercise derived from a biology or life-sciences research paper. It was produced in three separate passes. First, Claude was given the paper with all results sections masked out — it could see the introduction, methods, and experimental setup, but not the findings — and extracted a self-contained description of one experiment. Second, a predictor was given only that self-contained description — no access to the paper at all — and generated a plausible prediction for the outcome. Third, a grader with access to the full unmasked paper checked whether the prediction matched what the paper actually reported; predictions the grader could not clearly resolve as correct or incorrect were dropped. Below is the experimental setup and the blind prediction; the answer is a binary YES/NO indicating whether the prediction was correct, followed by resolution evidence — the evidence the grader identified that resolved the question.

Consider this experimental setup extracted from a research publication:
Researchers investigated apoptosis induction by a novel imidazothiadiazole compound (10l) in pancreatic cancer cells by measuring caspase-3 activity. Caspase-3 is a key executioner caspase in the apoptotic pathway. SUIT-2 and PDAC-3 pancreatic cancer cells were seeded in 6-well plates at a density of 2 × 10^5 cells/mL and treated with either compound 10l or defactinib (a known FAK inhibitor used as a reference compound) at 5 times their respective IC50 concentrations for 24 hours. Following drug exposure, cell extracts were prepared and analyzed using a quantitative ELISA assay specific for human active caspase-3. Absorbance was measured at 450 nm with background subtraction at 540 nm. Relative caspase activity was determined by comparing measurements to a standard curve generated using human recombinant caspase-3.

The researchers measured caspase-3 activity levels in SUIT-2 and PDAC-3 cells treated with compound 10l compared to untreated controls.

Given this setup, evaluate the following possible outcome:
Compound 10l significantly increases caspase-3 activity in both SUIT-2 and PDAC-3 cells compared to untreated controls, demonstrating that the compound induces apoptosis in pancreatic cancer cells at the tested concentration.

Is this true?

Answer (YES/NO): YES